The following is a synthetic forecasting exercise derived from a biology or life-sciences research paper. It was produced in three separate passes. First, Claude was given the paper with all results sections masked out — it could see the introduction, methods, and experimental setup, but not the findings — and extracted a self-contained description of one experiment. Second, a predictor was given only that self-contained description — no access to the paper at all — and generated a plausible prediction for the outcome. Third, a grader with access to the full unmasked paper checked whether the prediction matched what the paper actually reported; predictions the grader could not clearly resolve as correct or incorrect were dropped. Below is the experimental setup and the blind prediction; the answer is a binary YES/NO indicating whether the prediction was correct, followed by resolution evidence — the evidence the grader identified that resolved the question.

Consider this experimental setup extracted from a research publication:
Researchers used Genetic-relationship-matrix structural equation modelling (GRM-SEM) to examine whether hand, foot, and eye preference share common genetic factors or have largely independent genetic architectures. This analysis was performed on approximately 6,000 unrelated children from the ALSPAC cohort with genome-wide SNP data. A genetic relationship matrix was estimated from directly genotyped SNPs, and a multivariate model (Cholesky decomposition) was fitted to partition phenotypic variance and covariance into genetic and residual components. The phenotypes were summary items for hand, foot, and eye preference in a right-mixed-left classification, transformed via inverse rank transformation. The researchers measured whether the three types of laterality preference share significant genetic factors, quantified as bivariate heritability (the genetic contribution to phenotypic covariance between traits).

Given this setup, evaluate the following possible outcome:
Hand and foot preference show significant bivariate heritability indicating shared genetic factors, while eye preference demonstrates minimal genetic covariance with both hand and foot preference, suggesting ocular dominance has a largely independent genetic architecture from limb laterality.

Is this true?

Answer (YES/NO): NO